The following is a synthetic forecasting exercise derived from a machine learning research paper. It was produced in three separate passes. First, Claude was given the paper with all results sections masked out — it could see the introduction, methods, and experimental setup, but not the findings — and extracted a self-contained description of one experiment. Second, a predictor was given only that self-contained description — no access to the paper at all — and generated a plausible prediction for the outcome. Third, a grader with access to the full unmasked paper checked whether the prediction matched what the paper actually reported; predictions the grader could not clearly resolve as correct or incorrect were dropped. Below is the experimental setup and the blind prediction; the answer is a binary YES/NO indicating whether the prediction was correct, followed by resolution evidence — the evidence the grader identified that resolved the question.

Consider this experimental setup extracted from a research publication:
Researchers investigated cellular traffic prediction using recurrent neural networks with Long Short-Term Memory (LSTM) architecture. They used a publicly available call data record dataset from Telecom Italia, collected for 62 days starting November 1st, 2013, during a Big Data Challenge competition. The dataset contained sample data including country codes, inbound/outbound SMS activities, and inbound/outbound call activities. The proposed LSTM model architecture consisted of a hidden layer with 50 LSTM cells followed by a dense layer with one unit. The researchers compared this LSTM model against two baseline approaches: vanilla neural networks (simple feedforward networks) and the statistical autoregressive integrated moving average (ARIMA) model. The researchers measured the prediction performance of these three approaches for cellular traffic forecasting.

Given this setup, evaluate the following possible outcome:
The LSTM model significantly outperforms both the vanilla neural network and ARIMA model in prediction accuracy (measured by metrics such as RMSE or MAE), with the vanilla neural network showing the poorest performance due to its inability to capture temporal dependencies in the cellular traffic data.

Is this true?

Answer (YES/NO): NO